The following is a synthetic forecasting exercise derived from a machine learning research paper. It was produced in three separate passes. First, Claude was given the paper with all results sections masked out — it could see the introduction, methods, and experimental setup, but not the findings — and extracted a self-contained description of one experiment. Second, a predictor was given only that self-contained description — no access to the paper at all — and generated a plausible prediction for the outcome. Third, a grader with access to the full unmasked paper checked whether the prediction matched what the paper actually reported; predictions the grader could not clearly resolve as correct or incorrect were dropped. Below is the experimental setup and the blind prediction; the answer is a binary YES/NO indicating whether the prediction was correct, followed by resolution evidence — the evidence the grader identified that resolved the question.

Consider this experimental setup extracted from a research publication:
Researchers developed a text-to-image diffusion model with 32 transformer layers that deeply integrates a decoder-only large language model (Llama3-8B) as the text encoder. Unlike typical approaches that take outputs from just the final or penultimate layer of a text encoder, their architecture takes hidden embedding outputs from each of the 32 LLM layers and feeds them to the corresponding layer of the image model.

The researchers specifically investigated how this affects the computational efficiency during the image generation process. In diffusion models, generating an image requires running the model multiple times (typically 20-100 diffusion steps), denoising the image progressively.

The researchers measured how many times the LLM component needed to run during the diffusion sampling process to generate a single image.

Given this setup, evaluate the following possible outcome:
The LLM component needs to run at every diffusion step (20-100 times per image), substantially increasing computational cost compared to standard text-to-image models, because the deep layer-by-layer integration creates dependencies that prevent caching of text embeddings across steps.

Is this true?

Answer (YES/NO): NO